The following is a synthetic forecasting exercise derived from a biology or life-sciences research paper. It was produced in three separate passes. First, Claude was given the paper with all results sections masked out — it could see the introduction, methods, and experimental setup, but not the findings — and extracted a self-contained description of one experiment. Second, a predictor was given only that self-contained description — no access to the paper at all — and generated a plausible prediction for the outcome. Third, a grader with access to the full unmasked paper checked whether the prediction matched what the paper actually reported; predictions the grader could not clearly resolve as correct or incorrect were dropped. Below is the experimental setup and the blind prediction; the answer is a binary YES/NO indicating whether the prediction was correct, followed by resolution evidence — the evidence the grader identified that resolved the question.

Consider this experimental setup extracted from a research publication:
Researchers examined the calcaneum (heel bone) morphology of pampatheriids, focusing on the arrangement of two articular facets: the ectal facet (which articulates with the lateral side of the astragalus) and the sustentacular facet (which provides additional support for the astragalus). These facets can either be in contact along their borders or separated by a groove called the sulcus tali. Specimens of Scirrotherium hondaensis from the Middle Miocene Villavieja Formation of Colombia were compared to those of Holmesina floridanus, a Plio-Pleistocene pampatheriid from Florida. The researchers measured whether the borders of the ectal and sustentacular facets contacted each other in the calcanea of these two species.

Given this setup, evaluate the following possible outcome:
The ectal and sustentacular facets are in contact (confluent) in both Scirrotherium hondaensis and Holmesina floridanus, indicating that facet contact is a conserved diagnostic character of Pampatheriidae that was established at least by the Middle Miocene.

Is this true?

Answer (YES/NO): NO